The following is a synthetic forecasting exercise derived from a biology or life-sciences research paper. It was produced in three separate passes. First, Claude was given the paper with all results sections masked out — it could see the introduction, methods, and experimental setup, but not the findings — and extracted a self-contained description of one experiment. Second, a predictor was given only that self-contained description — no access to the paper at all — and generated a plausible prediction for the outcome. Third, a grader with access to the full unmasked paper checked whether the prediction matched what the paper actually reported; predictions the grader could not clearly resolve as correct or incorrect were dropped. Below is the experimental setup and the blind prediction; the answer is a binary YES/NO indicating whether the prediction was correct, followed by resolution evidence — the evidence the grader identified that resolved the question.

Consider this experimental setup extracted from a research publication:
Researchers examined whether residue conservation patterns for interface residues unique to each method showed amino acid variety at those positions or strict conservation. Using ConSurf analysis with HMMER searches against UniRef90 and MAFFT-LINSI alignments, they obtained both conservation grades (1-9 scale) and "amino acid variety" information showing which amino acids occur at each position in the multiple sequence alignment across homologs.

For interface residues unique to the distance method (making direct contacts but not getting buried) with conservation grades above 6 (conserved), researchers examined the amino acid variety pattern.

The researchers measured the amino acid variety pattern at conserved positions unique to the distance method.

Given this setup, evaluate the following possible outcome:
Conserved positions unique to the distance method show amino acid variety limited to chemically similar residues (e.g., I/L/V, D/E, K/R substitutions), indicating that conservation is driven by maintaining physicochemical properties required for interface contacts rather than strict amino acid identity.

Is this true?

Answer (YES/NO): YES